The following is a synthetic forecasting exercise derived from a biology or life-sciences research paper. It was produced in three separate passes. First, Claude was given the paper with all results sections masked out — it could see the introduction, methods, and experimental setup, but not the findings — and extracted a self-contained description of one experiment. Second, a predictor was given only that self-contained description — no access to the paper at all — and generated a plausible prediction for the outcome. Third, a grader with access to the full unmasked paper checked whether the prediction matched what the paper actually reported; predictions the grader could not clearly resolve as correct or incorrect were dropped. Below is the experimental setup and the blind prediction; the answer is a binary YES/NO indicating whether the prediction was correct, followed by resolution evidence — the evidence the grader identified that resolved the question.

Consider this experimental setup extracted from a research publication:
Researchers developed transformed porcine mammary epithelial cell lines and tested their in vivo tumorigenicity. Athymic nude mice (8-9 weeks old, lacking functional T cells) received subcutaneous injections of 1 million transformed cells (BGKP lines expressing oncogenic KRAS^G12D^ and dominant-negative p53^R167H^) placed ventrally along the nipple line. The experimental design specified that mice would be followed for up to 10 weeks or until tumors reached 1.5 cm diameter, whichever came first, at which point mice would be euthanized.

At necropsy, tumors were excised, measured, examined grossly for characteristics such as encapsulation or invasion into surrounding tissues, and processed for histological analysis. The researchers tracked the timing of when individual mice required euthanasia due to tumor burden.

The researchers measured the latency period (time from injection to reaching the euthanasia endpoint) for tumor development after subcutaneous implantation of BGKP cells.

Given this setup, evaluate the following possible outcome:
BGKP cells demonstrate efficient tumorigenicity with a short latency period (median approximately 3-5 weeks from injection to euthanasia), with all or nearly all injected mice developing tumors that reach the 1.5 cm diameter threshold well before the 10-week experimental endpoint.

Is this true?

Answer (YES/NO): NO